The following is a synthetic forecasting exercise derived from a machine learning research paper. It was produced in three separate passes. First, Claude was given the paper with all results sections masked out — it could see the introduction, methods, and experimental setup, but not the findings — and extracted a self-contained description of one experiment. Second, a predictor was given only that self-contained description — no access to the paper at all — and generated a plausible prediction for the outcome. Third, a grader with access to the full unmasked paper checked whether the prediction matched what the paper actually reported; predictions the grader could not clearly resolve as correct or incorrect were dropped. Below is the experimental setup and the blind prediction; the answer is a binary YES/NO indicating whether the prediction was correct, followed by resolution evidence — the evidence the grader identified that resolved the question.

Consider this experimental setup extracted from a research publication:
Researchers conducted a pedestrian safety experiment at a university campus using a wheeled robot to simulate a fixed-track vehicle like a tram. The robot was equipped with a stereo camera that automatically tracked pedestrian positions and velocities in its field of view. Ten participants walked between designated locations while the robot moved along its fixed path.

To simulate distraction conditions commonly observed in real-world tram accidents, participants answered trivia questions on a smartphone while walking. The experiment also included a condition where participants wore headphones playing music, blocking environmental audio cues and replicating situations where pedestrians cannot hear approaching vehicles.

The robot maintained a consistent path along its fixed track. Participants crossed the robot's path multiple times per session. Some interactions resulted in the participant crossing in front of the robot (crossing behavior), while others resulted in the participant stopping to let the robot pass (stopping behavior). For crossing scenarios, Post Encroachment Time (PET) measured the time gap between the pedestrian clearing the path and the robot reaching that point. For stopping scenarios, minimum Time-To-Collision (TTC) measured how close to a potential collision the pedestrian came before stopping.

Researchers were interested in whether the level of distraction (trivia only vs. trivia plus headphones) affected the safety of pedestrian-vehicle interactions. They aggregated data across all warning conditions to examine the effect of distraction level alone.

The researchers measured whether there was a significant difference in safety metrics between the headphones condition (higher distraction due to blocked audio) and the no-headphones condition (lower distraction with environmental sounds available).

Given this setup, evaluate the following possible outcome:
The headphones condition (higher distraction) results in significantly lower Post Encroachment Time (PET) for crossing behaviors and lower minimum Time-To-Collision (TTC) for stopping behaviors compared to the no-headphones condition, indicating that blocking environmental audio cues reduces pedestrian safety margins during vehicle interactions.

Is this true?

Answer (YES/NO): NO